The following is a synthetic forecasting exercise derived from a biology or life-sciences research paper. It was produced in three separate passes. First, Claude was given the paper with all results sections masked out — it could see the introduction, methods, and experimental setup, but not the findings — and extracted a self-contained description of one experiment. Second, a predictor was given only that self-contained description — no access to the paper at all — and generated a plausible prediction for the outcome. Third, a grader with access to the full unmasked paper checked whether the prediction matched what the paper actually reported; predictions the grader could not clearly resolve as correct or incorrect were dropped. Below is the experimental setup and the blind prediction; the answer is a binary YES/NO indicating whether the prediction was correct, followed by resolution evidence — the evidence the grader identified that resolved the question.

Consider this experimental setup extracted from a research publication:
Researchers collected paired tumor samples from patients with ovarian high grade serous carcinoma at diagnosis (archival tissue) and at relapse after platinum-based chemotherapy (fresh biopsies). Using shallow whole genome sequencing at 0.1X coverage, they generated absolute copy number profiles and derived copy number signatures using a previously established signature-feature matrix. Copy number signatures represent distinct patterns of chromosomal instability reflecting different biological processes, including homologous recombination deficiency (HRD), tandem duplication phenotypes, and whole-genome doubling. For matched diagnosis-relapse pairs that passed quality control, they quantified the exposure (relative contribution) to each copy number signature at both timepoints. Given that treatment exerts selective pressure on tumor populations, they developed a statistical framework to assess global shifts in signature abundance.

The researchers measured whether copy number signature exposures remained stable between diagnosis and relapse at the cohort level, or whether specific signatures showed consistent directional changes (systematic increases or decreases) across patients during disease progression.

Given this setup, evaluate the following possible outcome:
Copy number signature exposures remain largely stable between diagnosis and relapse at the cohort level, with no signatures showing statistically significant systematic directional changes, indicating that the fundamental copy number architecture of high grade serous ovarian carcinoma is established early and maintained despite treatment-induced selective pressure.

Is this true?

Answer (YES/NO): YES